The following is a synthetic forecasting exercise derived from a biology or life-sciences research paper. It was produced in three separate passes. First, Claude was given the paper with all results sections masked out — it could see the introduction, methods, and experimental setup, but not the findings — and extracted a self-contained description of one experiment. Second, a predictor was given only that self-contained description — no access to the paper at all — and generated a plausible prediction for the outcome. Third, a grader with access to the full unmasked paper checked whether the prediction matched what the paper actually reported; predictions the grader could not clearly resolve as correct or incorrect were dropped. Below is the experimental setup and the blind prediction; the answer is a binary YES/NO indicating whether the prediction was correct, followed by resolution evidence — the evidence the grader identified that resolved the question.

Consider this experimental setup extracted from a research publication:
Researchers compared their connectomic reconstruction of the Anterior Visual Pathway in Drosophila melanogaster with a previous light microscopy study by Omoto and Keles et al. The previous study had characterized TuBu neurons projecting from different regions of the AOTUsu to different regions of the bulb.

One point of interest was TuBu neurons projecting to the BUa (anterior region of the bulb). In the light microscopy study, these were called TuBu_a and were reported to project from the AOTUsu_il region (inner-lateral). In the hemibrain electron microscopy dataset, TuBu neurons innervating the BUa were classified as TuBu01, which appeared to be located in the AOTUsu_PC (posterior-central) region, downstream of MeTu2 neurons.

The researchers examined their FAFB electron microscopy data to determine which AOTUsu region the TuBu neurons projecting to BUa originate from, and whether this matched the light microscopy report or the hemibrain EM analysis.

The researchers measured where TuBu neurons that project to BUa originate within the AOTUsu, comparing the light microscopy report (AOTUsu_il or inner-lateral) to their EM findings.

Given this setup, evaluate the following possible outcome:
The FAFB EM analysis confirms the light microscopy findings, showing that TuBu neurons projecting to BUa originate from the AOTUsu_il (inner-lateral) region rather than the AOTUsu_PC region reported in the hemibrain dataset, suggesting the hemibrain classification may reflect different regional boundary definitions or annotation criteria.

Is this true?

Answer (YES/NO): NO